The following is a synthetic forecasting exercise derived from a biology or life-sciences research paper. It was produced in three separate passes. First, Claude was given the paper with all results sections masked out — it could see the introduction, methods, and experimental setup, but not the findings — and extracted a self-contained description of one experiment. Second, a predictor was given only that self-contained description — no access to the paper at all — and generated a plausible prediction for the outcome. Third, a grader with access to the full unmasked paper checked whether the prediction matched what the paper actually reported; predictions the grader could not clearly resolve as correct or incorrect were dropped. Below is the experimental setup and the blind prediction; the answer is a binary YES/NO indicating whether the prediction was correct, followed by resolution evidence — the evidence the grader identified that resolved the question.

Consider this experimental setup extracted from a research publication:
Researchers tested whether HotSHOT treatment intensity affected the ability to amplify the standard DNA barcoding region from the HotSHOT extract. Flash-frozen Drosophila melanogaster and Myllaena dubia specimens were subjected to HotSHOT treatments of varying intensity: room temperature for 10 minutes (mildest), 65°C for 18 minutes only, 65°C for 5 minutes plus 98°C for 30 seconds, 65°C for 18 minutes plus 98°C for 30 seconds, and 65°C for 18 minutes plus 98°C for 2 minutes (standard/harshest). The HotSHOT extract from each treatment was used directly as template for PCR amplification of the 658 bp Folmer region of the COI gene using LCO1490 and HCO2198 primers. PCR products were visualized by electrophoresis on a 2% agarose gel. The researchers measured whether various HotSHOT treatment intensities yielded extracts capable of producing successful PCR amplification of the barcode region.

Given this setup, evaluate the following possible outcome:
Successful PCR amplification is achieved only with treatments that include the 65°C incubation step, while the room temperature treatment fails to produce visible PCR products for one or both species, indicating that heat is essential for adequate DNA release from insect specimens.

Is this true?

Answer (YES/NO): YES